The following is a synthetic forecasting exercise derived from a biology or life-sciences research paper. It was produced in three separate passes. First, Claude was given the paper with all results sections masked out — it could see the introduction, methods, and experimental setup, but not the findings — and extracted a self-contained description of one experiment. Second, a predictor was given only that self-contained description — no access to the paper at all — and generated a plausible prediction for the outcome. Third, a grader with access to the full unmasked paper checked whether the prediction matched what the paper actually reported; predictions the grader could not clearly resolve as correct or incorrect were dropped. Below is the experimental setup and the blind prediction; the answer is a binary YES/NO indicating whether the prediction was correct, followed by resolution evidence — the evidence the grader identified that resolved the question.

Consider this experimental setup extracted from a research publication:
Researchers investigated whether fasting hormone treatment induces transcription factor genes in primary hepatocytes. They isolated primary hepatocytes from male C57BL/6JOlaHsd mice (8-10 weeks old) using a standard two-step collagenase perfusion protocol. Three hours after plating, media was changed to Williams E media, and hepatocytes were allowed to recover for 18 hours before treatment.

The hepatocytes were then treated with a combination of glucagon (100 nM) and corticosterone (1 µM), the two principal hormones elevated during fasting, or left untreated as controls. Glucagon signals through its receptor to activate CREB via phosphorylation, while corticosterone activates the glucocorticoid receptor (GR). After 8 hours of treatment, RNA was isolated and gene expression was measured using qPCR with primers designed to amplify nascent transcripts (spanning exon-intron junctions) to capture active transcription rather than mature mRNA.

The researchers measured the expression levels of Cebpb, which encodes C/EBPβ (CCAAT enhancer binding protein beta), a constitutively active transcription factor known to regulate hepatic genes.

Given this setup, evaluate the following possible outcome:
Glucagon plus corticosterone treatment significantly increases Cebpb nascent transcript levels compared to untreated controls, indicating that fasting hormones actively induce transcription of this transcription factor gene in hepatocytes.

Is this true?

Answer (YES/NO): YES